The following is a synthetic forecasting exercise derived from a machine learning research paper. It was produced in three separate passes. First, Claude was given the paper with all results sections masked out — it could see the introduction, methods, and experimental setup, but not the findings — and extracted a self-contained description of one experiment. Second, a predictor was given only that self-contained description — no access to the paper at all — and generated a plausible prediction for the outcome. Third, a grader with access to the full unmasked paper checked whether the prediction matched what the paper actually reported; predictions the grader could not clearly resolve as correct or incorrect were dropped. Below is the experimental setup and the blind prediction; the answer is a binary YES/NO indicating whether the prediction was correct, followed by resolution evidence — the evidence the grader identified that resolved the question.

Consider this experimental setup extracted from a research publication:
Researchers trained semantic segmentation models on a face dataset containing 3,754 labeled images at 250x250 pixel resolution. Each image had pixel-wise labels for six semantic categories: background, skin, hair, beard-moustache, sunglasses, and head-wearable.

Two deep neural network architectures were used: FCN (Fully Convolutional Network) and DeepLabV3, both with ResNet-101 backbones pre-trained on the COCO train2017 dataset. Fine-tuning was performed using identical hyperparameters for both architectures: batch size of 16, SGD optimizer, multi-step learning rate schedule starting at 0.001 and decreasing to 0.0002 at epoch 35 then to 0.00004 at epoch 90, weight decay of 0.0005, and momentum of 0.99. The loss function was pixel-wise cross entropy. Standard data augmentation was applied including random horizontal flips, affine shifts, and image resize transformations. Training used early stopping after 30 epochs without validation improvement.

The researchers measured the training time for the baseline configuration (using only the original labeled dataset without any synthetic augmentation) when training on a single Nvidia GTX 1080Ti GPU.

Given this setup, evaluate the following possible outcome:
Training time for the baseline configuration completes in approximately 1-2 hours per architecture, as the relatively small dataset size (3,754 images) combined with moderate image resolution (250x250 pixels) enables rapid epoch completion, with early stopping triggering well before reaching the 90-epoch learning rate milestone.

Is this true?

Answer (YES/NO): NO